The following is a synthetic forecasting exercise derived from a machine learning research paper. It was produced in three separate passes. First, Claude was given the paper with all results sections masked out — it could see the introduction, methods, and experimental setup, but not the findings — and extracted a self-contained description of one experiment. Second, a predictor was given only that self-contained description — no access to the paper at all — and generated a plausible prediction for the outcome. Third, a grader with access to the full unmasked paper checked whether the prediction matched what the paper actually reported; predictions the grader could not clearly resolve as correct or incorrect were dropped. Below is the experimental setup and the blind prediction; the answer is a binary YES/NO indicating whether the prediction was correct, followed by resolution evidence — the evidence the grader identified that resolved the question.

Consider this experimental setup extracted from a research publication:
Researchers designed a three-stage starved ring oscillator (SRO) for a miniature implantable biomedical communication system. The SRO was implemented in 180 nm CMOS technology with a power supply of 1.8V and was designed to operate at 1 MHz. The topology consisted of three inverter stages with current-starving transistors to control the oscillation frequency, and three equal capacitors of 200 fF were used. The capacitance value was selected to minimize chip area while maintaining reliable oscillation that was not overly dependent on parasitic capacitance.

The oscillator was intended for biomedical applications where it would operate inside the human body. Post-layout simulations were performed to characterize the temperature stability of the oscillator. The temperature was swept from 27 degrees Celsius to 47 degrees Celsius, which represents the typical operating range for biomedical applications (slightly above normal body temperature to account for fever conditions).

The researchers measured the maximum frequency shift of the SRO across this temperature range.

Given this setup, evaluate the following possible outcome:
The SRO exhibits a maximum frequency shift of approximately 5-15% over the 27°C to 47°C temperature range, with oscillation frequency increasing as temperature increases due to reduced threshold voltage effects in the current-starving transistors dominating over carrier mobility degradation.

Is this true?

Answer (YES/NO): YES